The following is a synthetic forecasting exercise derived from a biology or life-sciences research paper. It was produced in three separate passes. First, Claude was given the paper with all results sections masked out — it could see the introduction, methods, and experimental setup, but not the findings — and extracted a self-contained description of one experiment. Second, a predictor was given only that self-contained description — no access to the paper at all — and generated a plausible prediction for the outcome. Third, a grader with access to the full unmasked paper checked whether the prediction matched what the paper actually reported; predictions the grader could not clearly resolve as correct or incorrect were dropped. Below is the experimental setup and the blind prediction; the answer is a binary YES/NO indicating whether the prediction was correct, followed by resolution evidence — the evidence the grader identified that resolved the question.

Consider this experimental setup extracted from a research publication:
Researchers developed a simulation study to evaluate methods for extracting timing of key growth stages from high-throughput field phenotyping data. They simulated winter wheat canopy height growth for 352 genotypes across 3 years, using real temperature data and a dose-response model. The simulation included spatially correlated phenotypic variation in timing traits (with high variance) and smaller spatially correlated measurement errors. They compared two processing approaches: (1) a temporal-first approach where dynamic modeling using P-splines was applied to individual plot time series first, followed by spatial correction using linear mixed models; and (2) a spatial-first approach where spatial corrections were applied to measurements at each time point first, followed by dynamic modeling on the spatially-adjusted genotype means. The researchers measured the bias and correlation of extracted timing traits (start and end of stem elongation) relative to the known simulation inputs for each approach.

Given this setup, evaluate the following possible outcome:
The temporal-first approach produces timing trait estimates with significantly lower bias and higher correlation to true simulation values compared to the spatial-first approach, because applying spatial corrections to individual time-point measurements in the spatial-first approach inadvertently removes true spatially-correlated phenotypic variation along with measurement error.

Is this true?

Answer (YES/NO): NO